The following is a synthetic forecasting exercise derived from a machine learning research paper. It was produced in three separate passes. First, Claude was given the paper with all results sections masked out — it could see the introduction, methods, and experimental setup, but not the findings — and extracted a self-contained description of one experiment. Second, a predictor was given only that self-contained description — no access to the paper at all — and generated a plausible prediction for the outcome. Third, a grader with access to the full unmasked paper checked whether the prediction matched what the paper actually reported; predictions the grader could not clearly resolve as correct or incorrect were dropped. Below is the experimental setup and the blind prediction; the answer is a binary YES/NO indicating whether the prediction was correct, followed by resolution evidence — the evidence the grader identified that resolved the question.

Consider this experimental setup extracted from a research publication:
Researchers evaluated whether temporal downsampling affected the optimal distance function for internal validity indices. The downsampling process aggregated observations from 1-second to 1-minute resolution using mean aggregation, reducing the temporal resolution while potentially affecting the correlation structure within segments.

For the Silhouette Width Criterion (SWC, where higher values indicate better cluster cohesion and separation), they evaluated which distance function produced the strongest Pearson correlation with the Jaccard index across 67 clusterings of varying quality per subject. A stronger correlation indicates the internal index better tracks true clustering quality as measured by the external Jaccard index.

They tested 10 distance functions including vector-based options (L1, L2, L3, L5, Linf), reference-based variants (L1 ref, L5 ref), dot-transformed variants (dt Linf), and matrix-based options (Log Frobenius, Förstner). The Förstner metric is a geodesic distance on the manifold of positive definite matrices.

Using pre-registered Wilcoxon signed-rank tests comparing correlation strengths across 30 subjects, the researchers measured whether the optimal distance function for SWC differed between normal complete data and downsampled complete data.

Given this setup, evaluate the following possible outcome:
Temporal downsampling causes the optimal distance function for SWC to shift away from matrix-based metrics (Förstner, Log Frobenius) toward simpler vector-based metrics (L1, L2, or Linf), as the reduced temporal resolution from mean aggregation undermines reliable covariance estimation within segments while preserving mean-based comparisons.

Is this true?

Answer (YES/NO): NO